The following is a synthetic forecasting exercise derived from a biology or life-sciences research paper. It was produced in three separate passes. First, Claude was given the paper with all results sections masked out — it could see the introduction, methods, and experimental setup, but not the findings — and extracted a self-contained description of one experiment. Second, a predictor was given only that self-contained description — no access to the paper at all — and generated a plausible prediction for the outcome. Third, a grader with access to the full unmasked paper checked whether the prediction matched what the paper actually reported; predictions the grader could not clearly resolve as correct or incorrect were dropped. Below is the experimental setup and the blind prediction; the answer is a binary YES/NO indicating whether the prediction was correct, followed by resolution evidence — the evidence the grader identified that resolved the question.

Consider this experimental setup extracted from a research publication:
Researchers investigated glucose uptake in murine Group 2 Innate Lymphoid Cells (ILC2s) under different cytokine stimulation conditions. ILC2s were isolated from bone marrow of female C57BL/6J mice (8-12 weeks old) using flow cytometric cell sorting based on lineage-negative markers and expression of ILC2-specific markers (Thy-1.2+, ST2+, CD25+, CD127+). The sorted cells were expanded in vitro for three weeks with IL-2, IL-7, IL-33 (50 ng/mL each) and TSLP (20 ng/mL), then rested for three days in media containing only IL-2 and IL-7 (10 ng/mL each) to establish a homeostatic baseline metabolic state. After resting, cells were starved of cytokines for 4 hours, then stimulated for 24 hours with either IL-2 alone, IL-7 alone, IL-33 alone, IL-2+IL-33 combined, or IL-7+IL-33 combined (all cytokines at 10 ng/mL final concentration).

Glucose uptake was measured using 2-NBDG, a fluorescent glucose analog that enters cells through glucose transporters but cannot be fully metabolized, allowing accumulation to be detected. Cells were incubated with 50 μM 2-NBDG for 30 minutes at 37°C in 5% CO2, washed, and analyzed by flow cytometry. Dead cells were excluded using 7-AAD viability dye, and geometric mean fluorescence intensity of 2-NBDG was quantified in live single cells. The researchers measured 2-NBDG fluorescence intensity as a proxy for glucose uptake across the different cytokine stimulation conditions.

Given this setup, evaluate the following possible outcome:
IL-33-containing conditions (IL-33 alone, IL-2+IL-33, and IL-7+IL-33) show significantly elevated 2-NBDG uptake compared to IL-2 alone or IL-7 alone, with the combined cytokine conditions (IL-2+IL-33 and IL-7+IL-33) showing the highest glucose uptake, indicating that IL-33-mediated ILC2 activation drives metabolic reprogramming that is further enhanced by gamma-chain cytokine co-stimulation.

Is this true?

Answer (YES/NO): NO